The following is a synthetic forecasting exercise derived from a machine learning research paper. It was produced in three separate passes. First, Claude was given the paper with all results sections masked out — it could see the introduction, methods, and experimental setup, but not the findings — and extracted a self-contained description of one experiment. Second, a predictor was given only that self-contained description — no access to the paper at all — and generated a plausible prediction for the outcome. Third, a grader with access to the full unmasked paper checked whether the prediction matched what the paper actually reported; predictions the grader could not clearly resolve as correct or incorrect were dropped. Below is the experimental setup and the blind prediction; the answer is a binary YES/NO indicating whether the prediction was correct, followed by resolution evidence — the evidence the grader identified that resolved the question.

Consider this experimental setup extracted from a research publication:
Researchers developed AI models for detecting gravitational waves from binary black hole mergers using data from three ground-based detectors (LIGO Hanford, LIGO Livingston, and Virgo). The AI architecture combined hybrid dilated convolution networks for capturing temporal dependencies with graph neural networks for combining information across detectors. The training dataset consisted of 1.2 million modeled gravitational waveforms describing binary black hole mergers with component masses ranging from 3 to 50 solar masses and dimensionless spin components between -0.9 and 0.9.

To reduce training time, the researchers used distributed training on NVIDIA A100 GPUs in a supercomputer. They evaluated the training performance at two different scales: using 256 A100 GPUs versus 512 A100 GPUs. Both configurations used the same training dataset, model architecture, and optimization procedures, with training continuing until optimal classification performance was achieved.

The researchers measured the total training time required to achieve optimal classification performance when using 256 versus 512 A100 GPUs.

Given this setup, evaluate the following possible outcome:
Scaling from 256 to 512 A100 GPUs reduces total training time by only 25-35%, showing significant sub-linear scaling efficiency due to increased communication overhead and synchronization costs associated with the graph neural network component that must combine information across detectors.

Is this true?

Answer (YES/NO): NO